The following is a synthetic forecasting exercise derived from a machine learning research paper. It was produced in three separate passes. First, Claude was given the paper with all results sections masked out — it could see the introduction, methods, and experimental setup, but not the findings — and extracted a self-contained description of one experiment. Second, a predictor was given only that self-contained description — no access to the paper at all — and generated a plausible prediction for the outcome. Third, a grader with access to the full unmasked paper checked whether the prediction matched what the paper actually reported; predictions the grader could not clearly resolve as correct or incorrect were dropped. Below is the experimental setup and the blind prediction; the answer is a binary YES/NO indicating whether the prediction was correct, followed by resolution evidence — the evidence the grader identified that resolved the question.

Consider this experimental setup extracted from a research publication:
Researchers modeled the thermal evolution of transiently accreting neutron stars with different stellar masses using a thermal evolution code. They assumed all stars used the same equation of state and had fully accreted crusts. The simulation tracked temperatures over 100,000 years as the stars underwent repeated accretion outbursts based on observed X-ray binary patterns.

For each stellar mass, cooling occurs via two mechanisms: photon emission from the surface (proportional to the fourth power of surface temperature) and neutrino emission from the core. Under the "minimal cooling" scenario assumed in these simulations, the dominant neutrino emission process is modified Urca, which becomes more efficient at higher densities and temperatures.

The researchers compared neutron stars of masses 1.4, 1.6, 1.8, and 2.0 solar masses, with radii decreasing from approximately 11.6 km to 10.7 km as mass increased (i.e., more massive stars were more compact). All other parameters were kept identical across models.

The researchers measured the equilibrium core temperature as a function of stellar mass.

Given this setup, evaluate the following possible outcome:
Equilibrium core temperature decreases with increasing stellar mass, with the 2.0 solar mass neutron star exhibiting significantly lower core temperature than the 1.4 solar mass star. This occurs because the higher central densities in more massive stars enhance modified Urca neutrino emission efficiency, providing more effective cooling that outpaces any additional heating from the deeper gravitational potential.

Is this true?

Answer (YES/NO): YES